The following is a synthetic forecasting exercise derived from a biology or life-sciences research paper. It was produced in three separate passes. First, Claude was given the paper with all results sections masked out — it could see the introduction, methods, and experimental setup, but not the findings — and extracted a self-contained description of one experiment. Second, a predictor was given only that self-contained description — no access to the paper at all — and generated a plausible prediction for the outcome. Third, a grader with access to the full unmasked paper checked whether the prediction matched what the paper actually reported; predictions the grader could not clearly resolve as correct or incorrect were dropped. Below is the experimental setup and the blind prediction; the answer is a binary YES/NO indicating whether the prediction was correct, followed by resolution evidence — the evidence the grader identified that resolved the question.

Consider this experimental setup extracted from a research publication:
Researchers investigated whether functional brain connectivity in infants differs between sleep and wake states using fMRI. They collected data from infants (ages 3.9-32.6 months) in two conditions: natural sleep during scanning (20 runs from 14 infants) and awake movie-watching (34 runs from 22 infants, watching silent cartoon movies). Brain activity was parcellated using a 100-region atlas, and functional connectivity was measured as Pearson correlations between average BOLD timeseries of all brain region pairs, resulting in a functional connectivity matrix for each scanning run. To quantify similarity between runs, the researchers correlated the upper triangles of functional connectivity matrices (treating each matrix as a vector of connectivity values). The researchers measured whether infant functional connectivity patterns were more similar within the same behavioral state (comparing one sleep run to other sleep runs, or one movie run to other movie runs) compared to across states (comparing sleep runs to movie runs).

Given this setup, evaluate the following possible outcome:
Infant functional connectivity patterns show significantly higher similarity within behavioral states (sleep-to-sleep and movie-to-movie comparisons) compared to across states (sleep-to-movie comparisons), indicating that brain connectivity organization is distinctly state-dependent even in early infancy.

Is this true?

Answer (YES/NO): NO